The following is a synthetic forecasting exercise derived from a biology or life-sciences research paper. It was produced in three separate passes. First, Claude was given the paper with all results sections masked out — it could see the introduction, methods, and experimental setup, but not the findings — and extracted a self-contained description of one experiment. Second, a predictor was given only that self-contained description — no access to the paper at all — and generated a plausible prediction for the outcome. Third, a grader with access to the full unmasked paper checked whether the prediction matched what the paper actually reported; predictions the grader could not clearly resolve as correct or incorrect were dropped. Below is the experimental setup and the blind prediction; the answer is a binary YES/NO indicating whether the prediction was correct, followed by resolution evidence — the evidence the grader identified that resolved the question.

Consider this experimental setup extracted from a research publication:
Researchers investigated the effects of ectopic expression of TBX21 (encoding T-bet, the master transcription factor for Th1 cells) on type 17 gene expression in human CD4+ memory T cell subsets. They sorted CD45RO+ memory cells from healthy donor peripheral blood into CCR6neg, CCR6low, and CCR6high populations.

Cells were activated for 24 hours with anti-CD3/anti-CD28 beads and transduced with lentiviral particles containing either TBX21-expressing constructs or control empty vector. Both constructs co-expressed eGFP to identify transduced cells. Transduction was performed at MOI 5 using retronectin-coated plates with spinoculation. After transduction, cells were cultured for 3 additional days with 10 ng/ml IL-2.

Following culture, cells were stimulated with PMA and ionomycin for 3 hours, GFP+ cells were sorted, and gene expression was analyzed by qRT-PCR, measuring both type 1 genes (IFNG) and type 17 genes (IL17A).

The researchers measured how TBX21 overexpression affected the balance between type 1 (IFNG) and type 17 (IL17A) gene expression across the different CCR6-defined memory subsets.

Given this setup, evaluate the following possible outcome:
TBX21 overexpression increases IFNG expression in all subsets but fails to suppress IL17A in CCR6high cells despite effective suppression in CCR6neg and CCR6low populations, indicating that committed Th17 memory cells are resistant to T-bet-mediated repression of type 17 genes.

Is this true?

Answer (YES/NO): NO